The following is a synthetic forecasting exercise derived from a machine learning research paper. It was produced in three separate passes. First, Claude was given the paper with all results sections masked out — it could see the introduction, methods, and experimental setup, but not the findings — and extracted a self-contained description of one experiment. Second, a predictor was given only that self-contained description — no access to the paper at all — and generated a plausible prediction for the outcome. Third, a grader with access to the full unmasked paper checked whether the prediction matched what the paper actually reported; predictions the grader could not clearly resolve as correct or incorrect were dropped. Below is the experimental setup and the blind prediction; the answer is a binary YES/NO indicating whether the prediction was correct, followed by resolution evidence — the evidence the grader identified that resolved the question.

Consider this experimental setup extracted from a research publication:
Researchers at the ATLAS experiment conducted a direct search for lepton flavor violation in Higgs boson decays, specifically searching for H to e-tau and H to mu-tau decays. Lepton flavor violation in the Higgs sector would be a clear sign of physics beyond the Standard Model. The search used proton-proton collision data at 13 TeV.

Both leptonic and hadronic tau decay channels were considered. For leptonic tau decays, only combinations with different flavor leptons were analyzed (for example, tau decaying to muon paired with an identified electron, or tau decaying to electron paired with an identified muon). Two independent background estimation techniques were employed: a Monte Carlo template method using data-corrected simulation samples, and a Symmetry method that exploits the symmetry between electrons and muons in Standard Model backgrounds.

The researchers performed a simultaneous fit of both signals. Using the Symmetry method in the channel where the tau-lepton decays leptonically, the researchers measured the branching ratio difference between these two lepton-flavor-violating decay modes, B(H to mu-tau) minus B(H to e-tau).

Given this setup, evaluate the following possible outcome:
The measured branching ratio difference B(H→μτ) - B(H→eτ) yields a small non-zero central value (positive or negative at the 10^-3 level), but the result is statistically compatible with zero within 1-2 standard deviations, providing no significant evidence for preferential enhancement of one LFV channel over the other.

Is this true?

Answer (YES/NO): NO